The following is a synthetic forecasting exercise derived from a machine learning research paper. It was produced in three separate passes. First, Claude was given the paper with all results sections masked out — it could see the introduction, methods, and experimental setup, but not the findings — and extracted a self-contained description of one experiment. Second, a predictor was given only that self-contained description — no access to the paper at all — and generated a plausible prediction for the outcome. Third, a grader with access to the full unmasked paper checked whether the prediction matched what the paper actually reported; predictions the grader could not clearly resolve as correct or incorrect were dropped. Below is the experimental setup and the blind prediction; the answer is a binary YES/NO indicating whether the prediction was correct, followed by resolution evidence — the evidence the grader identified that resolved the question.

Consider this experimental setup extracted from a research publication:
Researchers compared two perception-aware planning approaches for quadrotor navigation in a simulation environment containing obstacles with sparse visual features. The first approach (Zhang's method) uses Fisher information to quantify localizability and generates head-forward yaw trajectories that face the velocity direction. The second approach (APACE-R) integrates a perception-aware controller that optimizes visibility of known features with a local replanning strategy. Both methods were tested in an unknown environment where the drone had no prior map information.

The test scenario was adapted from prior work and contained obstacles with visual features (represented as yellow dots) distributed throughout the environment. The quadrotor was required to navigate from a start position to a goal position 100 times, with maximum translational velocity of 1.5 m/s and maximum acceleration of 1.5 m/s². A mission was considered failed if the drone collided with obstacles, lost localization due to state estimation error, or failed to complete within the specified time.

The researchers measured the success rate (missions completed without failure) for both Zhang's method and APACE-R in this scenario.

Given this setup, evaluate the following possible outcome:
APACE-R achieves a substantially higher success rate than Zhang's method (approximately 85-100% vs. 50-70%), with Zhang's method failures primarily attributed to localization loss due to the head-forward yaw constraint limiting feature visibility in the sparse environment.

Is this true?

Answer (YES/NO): NO